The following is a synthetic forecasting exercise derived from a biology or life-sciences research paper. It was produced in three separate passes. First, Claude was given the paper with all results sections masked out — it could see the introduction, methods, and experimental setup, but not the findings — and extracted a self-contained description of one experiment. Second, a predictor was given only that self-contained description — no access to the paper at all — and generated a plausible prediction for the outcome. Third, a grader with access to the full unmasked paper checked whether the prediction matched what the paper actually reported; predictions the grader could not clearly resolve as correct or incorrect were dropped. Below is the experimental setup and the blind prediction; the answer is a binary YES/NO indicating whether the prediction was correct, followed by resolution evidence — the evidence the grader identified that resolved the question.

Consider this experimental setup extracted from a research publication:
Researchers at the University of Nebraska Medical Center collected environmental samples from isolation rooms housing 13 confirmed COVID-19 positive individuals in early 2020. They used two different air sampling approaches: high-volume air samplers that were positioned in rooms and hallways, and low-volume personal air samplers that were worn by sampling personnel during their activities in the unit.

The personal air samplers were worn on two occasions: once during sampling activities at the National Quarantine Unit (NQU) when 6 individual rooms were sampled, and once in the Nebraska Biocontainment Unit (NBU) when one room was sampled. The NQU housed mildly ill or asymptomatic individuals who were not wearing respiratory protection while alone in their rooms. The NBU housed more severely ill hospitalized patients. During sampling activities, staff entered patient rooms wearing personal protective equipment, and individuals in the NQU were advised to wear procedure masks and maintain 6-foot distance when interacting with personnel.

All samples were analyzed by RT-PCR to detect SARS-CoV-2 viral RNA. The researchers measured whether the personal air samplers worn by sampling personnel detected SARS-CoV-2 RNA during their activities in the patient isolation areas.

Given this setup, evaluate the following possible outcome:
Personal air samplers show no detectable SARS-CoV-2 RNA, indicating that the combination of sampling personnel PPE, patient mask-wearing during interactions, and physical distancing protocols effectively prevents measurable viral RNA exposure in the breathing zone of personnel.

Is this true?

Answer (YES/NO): NO